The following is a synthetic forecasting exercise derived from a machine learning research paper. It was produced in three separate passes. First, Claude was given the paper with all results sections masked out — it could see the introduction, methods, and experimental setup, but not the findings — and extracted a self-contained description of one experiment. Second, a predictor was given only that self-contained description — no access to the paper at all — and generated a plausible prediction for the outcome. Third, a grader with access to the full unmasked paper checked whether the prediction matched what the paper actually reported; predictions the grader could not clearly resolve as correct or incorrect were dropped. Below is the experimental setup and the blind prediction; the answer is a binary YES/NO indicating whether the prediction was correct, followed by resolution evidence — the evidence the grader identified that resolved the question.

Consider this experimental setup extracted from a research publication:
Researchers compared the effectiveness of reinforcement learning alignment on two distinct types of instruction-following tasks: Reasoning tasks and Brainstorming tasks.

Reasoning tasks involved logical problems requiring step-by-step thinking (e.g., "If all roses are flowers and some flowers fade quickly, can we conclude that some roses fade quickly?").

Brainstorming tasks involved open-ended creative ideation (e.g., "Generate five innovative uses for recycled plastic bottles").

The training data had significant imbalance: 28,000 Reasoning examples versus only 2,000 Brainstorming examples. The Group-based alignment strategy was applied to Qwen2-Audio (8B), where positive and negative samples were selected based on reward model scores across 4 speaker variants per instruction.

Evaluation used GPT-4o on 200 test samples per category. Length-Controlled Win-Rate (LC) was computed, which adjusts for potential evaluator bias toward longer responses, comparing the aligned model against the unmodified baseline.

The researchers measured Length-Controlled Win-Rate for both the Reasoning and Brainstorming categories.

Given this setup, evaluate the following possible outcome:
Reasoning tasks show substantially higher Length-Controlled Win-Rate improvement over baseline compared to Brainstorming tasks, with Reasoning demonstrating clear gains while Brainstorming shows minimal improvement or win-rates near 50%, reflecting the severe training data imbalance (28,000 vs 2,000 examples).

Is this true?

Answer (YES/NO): NO